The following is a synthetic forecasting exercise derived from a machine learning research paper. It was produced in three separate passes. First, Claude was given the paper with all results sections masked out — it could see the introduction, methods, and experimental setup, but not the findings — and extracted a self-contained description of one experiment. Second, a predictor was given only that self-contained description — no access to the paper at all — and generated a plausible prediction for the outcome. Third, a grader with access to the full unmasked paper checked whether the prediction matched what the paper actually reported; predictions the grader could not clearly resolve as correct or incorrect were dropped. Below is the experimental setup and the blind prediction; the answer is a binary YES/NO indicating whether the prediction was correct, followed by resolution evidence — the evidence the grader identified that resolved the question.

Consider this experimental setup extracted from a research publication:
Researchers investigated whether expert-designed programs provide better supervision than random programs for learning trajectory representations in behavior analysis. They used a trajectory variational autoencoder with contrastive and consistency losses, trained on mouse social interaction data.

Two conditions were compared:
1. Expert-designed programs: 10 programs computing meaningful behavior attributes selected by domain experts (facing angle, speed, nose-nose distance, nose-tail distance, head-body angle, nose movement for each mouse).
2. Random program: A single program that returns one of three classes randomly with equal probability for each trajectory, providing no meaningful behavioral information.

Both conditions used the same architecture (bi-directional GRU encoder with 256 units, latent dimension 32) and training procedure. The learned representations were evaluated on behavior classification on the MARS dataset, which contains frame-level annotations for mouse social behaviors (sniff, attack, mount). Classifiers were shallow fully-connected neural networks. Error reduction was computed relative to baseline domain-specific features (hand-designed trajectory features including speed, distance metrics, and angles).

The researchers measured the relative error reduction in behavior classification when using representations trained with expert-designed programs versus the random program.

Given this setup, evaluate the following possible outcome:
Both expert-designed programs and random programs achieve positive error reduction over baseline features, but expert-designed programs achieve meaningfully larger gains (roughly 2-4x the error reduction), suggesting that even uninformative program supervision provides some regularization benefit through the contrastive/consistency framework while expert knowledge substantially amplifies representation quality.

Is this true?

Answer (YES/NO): NO